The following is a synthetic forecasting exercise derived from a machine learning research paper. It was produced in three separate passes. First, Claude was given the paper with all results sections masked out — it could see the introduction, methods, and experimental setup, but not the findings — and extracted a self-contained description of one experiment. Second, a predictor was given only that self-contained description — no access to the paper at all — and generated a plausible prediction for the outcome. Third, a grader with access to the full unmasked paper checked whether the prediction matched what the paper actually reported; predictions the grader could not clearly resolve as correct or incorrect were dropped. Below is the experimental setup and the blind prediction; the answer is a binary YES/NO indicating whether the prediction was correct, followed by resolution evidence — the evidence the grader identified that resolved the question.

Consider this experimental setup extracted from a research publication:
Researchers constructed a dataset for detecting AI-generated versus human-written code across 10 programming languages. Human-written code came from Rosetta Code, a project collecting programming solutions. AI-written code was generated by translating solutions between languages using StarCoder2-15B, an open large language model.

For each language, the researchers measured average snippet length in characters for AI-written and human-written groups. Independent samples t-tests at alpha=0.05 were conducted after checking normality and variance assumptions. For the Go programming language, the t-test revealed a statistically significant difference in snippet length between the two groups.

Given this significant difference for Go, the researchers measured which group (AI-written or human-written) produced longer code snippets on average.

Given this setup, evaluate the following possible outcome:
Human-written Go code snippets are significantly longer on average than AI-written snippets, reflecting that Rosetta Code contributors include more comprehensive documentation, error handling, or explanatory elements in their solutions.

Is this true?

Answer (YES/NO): YES